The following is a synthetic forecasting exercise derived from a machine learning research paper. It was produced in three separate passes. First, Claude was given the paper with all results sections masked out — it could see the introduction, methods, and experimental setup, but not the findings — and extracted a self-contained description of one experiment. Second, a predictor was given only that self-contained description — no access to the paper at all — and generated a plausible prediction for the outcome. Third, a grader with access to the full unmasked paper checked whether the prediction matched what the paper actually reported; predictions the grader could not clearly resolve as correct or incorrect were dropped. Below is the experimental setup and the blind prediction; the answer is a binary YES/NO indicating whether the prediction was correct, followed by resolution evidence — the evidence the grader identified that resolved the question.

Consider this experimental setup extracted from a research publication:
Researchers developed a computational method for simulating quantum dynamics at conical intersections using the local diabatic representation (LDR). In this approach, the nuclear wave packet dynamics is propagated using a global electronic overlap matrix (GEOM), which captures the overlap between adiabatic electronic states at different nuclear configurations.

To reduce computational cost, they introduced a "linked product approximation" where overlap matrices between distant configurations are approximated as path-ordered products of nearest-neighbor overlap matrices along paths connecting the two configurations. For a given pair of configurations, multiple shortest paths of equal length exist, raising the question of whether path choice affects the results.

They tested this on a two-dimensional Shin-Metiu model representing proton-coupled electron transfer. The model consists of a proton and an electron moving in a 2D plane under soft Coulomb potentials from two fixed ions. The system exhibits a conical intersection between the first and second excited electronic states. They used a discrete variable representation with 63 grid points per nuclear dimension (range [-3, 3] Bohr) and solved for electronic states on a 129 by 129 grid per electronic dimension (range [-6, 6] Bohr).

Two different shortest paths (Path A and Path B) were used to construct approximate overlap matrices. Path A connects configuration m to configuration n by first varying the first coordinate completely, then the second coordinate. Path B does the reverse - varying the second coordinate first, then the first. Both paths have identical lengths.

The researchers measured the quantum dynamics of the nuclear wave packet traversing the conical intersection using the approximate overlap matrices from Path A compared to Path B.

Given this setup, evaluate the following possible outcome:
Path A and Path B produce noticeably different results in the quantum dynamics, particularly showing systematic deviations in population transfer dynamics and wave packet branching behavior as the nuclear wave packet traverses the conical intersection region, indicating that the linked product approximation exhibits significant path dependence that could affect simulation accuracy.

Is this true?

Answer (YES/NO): NO